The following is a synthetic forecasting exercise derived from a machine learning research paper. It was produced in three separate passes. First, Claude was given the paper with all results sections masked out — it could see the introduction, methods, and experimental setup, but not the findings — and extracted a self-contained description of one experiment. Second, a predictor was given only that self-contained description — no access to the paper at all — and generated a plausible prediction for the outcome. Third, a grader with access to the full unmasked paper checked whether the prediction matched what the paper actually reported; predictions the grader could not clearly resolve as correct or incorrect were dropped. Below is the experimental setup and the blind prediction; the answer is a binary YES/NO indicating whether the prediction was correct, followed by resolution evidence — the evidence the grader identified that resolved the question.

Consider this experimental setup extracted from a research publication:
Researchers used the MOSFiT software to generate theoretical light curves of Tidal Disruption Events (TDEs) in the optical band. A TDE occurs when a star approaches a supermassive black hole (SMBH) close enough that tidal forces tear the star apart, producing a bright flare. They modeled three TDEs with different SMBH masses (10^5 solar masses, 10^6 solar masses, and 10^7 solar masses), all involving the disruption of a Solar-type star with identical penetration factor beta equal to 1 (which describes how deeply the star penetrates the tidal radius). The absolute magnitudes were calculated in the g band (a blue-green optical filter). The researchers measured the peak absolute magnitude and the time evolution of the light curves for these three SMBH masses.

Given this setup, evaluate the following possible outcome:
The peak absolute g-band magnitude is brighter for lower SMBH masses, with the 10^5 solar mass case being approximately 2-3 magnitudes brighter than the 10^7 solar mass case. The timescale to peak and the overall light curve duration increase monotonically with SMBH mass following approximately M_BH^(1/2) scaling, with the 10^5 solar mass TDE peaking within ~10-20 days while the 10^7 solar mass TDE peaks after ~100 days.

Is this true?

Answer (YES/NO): NO